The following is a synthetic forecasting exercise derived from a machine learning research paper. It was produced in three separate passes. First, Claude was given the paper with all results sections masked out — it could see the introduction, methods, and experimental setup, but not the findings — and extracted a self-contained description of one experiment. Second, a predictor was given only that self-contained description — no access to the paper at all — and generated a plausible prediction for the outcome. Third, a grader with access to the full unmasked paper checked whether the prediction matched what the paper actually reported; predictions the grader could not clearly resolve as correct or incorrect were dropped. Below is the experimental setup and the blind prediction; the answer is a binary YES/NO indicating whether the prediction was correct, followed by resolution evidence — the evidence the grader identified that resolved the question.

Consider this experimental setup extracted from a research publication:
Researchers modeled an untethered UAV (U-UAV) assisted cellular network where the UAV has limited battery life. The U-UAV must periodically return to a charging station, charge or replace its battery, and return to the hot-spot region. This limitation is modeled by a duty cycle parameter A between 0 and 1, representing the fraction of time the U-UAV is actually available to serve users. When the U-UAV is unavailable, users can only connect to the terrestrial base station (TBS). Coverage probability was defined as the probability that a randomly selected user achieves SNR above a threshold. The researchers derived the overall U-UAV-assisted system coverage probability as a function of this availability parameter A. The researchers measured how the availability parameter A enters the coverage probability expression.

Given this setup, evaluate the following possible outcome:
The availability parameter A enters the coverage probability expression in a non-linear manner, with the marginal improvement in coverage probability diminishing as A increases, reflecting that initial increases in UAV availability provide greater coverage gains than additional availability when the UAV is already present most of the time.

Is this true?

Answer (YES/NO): NO